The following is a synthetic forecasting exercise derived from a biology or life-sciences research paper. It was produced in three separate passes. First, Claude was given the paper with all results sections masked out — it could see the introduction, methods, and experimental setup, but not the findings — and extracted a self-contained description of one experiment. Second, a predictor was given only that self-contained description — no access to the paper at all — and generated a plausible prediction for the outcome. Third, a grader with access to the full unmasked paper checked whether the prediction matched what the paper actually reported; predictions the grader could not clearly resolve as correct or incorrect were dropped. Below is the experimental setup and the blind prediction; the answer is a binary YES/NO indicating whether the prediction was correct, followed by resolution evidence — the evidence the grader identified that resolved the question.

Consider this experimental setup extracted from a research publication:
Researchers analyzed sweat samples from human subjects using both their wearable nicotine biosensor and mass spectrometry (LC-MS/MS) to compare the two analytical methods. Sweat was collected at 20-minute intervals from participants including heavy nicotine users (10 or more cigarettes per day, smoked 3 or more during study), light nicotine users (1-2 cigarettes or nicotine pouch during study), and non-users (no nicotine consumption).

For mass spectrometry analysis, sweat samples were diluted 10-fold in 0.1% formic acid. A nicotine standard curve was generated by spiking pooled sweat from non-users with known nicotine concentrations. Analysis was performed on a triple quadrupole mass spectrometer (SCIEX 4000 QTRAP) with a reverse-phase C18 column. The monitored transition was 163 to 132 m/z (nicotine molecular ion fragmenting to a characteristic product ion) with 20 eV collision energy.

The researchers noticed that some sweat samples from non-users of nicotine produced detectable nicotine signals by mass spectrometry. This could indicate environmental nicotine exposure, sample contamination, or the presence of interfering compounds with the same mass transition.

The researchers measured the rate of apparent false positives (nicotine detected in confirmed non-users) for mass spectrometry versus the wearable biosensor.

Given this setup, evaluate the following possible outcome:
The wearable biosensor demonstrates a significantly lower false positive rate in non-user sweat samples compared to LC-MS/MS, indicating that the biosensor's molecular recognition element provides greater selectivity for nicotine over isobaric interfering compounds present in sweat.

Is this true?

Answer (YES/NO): NO